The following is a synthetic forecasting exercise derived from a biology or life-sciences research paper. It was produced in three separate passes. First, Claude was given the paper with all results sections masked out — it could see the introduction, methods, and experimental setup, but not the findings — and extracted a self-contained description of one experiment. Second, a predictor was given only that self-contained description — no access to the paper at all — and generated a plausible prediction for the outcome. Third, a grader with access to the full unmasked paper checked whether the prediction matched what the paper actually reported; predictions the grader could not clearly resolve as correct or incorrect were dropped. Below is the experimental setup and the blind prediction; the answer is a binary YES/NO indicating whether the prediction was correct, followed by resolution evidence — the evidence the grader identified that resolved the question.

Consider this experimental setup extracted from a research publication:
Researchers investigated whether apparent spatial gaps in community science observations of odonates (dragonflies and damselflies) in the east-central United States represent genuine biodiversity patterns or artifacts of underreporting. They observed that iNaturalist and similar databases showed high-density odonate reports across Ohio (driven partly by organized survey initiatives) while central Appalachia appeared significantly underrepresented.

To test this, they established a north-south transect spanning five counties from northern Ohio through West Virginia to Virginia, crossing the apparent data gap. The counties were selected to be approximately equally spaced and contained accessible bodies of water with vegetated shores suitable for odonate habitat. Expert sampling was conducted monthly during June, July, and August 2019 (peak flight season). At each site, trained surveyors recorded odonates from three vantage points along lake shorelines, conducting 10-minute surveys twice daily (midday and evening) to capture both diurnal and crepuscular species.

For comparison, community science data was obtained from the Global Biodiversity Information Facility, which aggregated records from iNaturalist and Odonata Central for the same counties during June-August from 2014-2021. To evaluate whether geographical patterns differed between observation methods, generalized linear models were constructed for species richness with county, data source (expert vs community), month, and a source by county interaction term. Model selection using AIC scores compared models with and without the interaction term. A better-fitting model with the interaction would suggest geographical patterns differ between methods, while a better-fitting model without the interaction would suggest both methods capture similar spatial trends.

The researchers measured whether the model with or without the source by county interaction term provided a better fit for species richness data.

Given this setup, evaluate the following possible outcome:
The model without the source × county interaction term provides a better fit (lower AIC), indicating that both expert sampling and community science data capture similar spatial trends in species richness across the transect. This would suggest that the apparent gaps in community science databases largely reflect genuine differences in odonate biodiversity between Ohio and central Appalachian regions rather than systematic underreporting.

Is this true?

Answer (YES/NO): NO